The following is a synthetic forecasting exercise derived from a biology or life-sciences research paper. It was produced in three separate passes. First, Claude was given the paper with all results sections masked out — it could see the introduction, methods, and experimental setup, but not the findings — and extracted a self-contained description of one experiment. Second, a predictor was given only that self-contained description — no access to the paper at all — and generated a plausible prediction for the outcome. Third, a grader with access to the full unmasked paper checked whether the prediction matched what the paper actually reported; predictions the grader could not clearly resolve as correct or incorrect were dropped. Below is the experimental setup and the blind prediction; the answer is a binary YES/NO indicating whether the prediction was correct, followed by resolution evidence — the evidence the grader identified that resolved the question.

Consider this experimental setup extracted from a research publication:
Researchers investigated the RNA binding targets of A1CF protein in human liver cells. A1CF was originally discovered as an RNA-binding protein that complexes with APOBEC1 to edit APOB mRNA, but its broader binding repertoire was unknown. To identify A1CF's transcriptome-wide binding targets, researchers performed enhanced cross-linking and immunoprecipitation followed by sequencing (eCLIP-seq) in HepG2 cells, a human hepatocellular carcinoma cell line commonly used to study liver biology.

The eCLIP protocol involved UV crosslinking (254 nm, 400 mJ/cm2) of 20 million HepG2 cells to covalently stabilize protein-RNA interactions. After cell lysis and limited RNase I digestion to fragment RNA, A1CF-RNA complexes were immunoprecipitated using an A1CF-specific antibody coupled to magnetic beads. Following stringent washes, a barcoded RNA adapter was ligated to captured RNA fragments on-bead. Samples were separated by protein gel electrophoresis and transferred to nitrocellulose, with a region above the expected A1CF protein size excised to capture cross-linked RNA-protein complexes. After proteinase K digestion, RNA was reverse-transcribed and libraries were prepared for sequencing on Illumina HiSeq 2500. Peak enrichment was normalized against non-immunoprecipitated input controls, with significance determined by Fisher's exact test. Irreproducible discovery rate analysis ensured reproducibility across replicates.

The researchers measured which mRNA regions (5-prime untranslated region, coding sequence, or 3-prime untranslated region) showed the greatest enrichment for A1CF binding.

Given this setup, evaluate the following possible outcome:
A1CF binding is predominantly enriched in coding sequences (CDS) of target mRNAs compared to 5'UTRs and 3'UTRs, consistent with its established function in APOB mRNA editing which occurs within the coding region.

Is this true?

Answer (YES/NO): NO